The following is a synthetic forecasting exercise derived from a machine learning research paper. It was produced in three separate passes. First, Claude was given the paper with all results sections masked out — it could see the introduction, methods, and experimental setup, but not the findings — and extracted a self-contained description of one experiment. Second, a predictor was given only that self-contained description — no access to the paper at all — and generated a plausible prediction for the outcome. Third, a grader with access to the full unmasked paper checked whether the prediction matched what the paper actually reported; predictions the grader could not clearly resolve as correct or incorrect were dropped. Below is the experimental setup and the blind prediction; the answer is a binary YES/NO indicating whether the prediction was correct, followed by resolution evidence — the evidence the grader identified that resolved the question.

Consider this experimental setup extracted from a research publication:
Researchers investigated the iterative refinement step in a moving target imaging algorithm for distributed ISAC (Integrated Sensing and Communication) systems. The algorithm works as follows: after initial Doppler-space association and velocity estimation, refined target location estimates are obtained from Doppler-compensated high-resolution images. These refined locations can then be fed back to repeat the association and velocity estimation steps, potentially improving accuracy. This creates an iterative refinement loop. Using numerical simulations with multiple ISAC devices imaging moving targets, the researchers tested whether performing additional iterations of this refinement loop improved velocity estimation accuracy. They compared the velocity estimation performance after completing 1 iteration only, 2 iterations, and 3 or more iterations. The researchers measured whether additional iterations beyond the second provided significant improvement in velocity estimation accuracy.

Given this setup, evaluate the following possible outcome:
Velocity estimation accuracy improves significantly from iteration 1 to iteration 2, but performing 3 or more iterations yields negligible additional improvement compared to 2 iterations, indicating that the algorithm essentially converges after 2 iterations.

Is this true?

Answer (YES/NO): YES